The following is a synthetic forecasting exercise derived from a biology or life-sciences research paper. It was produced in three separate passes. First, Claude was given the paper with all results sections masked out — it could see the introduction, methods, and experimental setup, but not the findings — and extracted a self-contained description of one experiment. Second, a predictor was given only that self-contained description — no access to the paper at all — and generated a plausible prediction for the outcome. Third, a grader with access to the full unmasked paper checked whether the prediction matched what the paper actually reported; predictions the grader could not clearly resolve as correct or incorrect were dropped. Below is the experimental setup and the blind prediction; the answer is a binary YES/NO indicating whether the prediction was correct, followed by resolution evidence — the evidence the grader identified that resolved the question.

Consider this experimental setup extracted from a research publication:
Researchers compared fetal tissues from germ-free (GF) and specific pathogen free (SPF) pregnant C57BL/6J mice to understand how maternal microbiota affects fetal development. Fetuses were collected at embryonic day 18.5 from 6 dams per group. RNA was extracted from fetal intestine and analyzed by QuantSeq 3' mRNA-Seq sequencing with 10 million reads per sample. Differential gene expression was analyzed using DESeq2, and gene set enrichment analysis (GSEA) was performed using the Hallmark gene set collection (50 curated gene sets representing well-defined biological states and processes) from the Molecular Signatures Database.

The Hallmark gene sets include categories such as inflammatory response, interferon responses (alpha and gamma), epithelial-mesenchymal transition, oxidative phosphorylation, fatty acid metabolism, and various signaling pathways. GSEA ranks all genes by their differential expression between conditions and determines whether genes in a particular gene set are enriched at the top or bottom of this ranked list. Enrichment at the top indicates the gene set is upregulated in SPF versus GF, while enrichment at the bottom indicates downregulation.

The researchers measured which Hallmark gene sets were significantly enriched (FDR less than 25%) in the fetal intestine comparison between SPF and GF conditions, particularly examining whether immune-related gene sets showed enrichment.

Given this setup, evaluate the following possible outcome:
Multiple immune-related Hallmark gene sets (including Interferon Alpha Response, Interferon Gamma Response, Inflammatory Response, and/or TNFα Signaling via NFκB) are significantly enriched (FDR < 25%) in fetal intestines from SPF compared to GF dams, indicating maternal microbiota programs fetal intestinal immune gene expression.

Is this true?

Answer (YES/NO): YES